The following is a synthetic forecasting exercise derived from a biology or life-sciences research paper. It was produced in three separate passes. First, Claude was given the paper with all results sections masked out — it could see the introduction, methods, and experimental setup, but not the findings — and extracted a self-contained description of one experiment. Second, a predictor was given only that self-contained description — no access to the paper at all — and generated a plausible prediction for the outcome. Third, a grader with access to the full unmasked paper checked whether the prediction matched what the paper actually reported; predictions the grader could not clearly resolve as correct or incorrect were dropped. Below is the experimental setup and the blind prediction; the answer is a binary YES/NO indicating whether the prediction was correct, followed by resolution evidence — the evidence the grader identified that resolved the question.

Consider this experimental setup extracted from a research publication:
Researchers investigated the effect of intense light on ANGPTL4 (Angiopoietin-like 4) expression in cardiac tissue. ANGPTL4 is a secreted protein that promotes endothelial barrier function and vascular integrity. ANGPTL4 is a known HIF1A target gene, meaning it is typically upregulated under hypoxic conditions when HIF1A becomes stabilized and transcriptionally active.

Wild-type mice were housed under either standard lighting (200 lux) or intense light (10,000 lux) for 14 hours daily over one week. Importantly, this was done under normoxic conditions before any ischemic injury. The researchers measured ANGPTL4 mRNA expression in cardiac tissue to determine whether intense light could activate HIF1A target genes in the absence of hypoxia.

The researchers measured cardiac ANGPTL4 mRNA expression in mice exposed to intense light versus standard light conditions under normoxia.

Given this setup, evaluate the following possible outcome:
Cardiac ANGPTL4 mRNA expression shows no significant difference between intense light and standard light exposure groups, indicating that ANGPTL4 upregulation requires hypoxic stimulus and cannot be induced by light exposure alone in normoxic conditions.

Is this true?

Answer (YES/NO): NO